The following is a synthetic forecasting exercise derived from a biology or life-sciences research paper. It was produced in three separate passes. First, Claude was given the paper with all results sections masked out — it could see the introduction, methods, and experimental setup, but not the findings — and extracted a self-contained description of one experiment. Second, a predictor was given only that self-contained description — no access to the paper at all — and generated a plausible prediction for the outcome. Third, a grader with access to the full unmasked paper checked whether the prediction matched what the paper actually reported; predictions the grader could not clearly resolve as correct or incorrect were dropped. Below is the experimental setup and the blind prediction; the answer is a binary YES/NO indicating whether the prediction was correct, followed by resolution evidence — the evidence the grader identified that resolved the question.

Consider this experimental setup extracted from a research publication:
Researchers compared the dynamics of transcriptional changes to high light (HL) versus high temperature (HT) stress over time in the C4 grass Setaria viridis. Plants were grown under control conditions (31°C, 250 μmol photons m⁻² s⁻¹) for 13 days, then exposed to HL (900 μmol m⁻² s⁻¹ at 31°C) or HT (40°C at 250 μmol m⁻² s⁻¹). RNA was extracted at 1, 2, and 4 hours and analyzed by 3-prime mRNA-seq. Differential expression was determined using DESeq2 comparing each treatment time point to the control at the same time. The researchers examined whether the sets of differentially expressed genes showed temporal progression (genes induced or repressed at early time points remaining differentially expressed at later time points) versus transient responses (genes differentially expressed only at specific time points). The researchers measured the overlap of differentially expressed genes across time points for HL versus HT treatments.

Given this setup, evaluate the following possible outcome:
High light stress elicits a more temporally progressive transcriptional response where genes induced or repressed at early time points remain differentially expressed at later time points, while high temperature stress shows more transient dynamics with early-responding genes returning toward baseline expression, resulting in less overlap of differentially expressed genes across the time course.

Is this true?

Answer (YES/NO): YES